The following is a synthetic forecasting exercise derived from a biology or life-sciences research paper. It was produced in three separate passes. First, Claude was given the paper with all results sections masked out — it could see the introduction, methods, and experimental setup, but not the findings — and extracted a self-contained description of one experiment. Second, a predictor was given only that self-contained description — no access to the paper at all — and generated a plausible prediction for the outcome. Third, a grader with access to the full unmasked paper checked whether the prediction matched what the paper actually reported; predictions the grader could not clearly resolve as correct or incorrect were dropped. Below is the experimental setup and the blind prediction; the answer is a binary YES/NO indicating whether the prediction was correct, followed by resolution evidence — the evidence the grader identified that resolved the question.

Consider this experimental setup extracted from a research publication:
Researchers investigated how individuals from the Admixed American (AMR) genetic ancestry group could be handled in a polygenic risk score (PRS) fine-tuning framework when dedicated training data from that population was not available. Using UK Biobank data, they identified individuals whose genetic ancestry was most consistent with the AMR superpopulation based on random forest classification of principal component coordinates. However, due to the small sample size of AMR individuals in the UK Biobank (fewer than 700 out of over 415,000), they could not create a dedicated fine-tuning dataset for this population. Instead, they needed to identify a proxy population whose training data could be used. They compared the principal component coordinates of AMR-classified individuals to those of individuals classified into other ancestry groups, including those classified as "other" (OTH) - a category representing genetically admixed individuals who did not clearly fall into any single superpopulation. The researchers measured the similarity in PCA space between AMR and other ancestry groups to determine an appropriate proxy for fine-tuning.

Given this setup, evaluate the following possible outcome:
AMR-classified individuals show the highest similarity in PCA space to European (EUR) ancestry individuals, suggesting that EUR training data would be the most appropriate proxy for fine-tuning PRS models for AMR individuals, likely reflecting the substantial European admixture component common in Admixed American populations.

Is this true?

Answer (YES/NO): NO